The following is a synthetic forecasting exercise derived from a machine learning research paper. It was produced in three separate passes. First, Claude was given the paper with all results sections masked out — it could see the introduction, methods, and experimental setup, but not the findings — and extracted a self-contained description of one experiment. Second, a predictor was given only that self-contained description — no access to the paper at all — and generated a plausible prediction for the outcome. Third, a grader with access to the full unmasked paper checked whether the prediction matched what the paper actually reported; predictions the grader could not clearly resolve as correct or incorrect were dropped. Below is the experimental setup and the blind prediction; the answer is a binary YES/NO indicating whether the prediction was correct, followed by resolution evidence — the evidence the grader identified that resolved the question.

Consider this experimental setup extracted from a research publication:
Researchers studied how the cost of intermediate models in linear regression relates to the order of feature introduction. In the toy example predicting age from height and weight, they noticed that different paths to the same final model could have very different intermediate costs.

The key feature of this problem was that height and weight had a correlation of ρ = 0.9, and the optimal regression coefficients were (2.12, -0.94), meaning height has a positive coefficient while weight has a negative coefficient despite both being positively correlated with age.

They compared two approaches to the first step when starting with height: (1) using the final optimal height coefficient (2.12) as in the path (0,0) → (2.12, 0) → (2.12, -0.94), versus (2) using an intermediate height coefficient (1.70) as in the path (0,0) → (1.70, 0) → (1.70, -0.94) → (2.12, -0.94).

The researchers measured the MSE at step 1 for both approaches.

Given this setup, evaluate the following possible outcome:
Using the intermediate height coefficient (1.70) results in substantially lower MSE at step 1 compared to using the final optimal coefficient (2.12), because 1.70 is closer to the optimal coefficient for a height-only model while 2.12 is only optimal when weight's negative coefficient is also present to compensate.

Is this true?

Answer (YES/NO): YES